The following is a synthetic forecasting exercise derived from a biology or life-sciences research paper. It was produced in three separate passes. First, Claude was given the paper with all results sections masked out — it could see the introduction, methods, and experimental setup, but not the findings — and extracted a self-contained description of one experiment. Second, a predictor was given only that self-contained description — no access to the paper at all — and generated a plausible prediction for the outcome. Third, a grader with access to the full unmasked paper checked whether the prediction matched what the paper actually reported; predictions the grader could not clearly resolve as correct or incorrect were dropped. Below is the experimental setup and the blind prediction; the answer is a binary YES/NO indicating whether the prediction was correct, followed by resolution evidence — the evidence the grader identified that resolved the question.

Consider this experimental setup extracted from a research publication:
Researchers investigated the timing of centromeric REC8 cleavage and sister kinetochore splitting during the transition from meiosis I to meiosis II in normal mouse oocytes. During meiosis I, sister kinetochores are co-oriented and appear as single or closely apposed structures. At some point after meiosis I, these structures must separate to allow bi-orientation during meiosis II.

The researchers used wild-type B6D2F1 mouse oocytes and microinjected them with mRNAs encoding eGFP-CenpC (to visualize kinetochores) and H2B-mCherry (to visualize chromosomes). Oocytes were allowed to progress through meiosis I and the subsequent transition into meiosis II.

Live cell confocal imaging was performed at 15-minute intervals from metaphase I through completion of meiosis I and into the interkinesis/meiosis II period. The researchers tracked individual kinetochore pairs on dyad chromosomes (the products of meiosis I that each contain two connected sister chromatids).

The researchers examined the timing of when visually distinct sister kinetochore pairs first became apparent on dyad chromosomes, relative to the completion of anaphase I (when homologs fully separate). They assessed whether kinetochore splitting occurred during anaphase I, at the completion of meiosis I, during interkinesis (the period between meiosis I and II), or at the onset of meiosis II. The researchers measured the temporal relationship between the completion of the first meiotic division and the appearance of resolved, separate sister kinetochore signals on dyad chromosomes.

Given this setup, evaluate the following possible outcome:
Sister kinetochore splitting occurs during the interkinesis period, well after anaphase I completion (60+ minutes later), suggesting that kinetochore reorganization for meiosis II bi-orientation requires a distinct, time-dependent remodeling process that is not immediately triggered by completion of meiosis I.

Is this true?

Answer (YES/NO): YES